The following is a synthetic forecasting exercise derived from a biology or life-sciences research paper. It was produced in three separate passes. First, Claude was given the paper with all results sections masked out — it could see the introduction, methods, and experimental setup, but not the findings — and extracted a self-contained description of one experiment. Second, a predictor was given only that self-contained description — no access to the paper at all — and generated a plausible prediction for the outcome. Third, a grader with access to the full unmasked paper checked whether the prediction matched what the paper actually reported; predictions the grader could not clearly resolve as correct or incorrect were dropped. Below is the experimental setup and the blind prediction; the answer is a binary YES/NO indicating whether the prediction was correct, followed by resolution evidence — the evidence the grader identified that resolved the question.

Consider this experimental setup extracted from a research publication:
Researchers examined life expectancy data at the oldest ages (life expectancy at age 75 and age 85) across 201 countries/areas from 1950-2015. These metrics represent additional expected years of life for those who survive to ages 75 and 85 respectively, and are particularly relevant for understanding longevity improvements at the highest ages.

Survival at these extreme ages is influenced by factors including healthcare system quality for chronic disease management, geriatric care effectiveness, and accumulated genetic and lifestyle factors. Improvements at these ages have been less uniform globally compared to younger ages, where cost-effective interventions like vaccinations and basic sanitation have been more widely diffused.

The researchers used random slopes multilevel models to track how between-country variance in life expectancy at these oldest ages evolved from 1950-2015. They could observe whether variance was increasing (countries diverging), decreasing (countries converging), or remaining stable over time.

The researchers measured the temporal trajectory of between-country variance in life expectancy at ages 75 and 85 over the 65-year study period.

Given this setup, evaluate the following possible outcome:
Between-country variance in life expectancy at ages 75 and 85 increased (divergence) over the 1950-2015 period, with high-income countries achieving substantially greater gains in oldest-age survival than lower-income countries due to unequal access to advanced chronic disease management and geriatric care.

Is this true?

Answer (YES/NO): YES